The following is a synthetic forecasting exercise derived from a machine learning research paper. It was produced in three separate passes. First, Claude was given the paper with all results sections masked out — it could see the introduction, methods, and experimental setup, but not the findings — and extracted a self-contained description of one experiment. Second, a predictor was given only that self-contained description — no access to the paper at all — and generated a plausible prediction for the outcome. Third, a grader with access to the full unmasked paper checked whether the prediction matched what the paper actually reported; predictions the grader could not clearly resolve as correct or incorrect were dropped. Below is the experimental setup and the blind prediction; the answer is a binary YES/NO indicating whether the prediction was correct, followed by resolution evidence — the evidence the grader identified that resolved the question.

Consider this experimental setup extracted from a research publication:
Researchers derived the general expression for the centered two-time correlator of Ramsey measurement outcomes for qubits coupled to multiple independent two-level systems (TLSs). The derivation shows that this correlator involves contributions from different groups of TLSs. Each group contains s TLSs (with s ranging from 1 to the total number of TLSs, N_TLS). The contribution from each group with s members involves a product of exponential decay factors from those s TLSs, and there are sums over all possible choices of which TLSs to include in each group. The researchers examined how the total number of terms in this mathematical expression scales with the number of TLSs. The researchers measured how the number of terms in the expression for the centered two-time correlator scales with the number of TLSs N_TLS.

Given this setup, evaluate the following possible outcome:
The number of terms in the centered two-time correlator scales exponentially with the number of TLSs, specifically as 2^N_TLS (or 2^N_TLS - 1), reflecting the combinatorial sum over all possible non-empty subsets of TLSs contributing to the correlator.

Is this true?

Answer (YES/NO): YES